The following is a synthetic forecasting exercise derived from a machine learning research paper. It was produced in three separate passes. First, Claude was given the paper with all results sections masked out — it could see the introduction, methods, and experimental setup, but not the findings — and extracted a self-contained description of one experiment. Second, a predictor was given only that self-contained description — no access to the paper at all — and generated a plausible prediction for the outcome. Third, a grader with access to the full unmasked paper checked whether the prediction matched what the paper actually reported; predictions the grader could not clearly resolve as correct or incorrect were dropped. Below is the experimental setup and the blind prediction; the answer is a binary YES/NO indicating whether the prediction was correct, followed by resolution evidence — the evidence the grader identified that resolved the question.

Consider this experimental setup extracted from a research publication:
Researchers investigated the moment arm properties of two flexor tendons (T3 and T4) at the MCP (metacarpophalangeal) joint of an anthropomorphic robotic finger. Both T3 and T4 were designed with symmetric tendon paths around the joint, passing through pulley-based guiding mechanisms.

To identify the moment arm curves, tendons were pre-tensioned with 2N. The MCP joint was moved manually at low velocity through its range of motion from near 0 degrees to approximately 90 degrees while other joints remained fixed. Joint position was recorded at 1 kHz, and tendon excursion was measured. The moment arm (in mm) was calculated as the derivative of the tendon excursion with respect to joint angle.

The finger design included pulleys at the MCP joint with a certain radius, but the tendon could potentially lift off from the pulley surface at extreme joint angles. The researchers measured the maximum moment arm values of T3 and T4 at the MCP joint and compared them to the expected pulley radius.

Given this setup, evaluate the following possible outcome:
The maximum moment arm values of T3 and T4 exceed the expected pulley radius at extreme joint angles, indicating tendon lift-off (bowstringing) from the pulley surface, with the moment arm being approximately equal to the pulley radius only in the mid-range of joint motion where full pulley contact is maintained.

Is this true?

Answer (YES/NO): YES